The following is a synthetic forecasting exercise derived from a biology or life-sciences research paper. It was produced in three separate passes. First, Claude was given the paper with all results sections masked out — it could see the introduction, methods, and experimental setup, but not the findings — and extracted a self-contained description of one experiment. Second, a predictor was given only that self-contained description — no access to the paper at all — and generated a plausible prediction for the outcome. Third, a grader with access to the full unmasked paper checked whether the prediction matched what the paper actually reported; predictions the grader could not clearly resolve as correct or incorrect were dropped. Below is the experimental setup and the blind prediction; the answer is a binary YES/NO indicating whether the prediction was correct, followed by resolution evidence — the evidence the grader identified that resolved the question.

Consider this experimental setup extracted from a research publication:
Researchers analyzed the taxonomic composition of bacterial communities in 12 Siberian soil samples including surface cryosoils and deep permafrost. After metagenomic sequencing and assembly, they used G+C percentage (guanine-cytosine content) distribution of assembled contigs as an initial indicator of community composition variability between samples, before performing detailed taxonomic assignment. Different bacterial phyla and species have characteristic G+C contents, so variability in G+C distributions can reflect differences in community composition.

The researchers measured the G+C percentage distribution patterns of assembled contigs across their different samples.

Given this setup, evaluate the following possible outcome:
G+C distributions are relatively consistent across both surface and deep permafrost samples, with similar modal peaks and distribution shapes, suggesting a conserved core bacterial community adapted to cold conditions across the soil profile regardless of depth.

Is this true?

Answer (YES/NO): NO